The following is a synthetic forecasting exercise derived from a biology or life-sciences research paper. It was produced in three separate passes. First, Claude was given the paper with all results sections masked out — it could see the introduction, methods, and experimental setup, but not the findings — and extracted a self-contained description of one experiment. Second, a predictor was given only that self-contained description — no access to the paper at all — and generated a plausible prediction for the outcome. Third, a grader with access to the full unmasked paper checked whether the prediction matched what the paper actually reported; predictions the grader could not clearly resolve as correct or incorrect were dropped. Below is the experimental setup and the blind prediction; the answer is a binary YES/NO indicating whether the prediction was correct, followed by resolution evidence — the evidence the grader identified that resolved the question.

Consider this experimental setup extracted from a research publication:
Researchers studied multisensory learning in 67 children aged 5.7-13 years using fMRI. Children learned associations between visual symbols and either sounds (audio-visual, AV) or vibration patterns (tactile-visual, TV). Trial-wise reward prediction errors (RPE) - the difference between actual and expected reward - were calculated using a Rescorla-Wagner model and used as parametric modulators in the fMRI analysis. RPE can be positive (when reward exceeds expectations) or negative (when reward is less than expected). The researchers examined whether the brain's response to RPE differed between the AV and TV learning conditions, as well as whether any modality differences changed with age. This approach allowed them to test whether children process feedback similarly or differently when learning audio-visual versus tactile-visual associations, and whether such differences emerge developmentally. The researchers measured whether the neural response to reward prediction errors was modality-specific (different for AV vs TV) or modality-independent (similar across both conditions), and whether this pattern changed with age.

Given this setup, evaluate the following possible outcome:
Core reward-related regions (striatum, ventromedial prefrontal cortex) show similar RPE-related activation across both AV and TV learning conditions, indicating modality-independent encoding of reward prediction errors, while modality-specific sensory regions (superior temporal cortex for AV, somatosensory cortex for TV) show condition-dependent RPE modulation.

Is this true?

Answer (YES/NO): NO